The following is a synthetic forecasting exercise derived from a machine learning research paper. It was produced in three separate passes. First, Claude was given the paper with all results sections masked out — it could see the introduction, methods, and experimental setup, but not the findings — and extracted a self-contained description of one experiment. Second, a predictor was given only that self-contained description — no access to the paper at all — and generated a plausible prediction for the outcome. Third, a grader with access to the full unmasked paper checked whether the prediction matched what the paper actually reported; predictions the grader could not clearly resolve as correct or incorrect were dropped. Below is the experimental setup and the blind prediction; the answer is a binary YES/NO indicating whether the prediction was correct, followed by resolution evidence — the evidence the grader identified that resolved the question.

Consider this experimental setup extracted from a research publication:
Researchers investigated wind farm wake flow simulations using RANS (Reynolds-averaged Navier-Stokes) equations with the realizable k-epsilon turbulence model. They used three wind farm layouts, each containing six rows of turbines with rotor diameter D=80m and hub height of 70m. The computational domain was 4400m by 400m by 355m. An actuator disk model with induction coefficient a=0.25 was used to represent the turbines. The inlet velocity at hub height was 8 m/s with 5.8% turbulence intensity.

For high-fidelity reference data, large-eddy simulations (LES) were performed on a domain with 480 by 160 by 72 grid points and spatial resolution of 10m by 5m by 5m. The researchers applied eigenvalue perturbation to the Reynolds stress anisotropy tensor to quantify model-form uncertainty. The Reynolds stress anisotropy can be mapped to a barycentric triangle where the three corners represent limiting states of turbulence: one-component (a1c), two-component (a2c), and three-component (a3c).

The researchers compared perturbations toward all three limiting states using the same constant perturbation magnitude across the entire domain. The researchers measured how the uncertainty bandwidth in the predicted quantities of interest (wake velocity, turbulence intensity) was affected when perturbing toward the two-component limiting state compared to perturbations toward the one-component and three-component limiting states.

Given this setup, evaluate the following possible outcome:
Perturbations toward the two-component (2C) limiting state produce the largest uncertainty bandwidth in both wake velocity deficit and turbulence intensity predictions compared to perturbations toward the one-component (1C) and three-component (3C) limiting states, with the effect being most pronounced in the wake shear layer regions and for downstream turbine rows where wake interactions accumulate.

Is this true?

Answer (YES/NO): NO